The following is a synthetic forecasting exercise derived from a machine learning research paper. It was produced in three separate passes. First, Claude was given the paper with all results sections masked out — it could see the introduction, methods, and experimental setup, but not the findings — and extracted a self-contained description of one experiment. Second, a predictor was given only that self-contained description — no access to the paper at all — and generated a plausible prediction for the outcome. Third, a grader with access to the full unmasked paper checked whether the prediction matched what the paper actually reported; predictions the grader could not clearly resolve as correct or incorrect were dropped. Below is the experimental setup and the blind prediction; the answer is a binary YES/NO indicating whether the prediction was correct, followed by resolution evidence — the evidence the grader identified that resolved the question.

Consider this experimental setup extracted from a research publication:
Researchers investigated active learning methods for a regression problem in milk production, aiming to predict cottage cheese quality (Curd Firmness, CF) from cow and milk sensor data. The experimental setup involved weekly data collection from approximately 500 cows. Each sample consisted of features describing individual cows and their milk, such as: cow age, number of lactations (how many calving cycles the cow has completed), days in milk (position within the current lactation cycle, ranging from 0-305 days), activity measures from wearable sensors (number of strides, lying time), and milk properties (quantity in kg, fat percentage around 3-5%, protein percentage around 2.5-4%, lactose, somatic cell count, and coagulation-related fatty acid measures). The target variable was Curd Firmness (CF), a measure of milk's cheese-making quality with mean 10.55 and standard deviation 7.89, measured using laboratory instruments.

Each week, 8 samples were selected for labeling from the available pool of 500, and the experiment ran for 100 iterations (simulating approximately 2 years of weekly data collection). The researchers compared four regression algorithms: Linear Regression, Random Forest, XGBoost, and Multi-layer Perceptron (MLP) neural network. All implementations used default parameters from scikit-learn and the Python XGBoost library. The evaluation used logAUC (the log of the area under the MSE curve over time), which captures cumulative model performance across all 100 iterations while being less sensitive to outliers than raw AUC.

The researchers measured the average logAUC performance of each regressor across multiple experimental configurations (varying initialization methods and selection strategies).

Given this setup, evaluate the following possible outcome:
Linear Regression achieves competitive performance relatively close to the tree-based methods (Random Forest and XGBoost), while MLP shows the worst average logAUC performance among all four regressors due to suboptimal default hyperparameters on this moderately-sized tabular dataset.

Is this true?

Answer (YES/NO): NO